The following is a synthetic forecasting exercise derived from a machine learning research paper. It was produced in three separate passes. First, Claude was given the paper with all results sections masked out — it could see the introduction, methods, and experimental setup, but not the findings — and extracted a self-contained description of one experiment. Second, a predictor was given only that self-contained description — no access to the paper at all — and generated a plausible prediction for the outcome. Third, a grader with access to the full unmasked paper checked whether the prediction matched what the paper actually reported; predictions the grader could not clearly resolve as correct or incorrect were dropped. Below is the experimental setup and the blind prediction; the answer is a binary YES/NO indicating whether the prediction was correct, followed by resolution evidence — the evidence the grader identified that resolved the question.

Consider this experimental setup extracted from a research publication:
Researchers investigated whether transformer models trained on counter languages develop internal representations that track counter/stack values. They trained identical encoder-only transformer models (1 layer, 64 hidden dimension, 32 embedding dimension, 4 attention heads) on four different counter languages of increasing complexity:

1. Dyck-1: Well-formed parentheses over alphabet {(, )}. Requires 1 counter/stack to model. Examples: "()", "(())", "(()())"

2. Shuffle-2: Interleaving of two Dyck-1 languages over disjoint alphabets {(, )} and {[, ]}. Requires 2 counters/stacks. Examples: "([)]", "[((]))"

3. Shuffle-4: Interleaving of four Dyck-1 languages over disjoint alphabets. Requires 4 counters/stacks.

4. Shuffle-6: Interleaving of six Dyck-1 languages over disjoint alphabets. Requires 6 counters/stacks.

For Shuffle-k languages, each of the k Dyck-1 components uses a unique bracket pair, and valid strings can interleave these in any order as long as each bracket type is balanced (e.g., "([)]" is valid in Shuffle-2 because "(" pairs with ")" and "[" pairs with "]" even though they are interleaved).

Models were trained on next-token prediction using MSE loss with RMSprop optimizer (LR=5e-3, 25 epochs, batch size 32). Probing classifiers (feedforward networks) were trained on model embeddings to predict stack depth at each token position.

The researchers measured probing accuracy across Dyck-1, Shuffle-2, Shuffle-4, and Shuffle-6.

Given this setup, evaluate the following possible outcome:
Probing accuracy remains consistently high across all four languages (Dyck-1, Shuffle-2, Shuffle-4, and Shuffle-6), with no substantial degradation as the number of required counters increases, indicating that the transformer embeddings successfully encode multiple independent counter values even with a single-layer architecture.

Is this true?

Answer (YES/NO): YES